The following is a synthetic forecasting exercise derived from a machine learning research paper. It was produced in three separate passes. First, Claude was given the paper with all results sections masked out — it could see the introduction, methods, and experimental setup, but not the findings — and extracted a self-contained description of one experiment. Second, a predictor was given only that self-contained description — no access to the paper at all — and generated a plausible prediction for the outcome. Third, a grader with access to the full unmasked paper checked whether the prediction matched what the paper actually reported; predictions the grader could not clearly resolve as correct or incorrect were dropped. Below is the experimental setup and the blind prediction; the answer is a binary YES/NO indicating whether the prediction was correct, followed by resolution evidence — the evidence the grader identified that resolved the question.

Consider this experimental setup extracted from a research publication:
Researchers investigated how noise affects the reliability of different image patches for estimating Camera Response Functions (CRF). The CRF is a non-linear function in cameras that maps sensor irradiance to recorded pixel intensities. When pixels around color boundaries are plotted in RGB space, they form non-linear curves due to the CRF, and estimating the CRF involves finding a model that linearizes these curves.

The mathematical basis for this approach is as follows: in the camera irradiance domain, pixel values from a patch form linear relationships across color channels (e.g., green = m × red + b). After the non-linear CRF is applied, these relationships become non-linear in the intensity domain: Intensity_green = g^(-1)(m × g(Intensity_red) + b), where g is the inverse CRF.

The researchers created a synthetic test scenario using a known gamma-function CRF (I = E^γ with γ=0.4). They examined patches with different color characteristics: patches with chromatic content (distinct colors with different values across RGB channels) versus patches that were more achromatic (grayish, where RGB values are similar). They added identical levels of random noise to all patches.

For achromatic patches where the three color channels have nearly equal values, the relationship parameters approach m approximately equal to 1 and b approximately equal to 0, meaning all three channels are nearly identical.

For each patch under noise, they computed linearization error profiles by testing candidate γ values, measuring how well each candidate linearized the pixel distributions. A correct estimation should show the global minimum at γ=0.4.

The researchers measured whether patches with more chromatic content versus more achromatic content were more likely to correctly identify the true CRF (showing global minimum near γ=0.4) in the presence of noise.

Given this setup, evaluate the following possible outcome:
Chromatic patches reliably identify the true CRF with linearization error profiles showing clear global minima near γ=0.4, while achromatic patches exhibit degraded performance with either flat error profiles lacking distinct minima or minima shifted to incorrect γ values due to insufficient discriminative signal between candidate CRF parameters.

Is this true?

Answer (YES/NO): NO